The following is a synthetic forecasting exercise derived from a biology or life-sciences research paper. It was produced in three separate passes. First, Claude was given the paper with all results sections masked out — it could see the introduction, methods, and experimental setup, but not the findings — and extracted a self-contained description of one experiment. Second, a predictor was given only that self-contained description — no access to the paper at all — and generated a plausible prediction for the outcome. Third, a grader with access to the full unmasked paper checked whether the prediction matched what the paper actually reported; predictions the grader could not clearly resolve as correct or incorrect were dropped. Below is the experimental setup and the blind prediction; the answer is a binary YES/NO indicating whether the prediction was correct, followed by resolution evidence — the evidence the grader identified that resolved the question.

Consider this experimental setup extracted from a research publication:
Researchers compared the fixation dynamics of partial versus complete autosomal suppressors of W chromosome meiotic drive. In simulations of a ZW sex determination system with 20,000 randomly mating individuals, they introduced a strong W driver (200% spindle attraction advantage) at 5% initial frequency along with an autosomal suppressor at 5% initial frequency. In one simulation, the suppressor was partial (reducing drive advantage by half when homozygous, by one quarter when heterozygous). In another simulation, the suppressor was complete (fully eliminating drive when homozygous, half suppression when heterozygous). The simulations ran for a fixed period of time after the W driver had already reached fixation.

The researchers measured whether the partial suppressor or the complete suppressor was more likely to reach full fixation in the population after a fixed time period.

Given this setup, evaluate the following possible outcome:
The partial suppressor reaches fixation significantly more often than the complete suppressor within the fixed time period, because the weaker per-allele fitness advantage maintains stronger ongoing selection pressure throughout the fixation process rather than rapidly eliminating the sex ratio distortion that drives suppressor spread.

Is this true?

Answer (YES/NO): YES